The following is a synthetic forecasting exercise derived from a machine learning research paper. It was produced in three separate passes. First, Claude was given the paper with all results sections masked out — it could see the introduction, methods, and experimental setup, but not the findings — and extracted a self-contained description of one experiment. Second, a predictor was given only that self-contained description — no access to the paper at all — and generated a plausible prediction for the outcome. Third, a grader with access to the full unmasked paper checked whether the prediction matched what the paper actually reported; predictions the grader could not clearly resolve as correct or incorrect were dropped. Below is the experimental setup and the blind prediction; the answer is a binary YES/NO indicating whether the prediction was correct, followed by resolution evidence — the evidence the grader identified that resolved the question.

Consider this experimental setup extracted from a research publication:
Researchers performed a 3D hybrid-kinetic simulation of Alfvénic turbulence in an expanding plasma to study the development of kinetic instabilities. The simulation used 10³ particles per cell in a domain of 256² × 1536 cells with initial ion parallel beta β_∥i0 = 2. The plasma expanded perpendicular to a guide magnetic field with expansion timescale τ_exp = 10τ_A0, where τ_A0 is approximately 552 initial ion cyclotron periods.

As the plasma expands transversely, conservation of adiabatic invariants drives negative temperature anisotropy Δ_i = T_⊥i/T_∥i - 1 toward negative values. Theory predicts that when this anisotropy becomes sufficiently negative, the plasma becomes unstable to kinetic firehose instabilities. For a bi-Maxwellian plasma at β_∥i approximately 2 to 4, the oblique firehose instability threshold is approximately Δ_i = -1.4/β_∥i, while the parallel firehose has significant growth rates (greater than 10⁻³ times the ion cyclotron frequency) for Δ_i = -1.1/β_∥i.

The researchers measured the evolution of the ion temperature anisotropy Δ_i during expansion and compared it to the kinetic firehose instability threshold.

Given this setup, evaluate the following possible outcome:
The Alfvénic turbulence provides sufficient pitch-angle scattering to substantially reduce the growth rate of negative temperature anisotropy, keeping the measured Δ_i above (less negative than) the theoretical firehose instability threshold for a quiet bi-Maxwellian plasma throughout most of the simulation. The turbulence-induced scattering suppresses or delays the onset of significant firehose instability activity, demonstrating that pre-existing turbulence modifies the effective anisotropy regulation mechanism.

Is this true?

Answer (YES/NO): NO